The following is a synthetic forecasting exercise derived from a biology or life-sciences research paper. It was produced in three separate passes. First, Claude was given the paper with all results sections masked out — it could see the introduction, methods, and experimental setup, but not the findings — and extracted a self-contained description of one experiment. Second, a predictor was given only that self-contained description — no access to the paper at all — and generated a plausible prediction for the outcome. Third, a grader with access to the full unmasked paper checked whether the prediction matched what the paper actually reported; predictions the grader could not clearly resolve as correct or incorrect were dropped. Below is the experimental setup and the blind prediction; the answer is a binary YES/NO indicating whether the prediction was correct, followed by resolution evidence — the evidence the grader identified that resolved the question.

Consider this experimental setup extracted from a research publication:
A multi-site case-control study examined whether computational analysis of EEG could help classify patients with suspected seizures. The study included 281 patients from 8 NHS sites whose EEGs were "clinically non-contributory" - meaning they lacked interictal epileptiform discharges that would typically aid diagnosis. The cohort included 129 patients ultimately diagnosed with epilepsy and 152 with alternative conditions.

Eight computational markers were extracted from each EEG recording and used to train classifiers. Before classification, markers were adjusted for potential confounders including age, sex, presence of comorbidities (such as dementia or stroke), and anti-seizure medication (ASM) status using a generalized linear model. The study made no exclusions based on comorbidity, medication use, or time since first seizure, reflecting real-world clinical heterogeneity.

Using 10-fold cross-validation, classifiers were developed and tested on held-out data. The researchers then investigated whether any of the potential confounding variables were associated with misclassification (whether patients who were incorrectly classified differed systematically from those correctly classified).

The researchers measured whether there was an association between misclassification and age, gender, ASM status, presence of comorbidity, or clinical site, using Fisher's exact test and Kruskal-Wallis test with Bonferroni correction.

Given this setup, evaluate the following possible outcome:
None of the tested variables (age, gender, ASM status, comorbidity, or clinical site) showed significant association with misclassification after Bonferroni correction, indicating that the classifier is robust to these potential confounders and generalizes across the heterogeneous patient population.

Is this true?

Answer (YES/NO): YES